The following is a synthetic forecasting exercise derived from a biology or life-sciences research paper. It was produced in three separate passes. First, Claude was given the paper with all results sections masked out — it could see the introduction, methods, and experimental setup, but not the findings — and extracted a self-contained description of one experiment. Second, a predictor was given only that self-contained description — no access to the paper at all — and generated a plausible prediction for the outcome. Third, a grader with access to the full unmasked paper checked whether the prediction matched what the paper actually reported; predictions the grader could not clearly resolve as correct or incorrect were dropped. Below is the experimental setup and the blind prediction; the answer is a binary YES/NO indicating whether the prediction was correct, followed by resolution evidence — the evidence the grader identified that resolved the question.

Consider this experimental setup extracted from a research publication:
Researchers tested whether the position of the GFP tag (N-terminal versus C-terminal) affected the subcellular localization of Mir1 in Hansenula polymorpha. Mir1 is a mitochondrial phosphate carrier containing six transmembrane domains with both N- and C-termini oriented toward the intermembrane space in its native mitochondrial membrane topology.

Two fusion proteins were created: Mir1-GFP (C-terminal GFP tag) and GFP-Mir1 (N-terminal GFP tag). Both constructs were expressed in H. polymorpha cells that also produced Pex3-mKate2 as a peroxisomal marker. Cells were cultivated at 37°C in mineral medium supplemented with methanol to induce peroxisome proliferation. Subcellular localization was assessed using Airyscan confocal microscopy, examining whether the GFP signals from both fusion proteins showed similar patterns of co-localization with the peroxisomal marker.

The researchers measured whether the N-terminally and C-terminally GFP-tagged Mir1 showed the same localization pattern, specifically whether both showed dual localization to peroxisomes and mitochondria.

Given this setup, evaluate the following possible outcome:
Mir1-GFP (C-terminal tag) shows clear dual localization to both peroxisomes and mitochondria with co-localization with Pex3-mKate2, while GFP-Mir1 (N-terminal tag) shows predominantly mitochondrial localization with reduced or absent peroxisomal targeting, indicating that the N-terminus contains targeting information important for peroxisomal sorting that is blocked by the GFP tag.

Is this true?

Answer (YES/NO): NO